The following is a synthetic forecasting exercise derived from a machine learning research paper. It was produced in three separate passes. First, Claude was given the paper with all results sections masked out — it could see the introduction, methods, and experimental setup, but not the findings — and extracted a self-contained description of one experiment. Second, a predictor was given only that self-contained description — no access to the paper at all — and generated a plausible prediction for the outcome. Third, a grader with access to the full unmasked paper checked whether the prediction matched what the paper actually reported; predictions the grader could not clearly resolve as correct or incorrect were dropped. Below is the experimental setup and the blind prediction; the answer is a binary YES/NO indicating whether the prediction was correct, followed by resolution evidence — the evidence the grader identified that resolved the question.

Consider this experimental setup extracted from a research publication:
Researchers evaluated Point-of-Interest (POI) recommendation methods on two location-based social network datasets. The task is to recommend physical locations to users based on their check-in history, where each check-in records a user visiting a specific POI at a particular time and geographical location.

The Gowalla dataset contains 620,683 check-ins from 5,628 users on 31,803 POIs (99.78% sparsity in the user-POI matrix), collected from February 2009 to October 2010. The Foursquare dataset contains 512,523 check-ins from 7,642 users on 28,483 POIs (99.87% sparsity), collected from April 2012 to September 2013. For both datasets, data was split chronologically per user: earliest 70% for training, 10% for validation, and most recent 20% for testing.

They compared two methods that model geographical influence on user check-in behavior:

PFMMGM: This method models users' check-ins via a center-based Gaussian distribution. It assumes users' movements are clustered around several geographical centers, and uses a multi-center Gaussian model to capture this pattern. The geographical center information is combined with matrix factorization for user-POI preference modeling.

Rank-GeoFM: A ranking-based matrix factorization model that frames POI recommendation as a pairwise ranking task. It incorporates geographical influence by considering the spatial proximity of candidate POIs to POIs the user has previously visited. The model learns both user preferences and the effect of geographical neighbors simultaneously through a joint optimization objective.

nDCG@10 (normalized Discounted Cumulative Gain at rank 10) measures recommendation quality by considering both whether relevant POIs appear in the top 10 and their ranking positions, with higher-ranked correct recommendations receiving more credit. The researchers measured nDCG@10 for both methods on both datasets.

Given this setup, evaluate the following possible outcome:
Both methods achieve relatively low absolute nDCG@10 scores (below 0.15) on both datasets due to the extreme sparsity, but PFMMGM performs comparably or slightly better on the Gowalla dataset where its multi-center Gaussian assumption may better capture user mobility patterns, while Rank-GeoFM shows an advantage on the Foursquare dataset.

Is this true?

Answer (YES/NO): NO